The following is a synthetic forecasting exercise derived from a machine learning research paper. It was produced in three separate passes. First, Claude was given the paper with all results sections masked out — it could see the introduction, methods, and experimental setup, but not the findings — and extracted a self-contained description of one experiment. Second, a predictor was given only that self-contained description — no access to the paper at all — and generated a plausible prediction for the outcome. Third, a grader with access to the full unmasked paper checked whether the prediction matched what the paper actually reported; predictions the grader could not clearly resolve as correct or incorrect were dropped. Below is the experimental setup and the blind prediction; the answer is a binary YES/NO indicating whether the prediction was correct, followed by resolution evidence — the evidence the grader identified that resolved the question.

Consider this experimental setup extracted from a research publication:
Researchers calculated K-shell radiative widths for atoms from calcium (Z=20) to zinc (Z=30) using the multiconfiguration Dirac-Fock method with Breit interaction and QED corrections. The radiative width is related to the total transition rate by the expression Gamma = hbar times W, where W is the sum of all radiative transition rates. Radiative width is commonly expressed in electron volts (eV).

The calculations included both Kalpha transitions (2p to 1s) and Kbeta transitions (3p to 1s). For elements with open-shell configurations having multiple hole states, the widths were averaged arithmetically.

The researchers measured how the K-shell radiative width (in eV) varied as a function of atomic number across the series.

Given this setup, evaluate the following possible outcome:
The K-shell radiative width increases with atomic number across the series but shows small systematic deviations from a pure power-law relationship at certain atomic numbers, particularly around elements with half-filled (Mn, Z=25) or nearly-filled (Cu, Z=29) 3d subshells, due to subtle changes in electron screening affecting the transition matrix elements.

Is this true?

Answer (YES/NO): NO